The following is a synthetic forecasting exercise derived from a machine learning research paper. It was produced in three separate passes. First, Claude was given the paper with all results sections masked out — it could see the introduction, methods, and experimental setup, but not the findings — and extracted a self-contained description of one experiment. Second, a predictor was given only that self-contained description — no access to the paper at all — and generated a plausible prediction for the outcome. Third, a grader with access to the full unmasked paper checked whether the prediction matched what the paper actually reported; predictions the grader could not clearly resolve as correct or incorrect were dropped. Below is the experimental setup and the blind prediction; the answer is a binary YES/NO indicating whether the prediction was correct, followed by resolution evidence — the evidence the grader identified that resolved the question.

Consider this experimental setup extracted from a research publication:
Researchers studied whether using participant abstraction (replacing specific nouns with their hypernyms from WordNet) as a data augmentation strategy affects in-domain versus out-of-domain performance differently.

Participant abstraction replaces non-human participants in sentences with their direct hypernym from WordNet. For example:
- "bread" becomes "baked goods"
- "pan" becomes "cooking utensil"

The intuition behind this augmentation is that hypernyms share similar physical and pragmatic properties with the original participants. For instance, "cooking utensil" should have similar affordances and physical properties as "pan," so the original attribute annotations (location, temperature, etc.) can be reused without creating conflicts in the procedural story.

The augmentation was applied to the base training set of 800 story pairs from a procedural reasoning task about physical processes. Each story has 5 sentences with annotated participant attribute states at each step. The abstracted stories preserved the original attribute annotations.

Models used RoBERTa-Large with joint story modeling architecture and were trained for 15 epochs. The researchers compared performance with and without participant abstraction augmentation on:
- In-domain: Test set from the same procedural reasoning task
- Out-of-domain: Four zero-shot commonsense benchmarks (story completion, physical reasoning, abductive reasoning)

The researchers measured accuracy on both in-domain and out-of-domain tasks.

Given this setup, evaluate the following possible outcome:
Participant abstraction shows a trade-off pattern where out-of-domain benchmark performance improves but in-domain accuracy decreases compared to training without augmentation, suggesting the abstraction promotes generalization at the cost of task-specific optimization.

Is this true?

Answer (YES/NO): NO